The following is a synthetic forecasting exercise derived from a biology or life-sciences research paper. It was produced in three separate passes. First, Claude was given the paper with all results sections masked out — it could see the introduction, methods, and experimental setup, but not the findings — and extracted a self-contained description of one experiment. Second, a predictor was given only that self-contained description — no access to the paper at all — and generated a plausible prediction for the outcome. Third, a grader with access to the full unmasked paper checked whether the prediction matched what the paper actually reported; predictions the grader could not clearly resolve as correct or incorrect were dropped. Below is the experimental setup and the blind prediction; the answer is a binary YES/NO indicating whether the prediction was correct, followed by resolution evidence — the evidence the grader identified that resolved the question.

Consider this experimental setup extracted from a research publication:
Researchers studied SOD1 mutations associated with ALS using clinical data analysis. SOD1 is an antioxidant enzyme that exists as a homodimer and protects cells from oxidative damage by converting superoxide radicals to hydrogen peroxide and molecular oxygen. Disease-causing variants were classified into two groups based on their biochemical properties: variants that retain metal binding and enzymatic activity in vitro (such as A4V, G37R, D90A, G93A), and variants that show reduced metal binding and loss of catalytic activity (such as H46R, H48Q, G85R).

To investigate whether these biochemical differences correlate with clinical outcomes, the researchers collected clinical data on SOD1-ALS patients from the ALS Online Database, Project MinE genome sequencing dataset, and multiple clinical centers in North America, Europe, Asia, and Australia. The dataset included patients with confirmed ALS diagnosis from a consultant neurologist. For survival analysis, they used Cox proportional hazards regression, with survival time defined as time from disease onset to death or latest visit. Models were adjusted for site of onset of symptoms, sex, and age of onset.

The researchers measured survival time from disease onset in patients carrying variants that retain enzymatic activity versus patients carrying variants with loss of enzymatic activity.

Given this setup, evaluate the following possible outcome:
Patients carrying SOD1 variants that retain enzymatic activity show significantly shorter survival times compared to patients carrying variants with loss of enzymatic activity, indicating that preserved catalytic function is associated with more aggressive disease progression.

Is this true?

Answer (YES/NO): YES